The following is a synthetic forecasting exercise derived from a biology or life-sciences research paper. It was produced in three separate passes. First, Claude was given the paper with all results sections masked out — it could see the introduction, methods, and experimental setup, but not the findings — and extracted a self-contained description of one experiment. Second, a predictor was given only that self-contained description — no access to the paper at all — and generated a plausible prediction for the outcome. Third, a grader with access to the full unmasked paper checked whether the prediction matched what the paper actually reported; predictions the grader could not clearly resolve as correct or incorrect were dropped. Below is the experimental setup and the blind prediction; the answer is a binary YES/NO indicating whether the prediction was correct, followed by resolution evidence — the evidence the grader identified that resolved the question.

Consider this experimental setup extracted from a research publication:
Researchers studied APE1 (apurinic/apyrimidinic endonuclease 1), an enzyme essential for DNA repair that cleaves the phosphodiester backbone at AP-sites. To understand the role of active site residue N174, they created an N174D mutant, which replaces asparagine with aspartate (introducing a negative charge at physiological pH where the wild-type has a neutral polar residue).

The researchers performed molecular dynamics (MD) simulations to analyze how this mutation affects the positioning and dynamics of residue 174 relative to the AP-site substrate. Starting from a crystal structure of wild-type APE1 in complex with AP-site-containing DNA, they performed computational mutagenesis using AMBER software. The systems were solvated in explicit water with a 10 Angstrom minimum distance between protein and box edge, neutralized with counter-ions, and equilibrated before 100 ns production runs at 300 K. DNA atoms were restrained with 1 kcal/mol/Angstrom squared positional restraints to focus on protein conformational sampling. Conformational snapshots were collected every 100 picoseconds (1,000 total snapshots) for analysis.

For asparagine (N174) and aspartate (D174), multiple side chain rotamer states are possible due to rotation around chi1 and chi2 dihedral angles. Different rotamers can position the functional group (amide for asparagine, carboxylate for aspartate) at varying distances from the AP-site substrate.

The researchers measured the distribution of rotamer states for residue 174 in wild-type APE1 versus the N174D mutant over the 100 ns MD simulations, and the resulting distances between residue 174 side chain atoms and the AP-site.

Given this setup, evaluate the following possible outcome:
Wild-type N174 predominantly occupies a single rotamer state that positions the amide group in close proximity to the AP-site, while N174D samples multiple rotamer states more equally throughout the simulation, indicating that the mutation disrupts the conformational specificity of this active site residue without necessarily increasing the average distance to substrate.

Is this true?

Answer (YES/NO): NO